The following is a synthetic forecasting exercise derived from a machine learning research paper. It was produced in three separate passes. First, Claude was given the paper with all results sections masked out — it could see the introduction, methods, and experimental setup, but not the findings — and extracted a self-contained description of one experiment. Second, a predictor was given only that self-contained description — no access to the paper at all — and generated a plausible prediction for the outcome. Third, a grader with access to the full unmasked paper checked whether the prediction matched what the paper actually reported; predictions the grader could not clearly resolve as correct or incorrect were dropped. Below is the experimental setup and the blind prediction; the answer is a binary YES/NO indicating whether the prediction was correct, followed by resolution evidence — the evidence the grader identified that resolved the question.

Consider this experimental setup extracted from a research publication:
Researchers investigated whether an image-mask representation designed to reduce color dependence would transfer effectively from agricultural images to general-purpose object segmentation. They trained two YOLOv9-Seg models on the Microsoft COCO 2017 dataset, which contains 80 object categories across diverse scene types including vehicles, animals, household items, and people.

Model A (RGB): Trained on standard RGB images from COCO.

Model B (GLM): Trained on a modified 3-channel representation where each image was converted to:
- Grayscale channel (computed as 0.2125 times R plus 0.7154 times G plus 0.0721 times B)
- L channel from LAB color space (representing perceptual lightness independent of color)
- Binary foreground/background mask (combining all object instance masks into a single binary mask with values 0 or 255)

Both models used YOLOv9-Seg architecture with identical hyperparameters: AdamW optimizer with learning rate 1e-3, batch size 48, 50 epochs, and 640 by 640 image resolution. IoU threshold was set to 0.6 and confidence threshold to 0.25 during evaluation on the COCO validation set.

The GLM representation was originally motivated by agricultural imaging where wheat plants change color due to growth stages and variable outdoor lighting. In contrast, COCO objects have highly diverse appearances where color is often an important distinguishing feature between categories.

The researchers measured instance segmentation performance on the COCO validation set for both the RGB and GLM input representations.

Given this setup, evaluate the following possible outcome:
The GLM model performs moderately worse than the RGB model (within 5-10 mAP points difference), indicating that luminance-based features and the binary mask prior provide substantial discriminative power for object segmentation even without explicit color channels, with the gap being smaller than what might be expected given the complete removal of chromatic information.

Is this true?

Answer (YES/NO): NO